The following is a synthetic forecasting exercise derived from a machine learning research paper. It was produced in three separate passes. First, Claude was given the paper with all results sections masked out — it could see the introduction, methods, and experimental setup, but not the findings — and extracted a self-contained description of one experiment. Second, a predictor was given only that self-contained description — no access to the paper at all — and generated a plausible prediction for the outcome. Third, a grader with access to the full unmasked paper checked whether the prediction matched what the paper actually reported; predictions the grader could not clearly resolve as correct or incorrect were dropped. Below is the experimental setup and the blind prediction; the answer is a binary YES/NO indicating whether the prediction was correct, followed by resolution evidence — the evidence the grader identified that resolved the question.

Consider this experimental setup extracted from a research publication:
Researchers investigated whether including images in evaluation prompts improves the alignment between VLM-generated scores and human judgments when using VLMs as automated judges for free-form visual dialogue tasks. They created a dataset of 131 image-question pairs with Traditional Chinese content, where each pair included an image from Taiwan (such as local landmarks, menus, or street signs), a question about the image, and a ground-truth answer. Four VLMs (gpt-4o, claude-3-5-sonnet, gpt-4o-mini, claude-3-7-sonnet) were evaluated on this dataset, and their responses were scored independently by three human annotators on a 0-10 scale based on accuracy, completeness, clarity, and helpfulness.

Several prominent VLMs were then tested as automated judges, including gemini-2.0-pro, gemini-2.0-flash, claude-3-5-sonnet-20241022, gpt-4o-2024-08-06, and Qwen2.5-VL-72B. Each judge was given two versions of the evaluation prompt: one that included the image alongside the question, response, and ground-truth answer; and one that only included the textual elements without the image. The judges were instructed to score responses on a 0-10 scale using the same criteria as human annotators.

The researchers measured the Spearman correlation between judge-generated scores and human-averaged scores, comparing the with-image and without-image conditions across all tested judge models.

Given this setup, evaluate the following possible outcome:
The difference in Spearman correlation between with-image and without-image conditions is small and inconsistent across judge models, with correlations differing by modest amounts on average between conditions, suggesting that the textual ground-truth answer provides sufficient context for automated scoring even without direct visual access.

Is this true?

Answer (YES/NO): YES